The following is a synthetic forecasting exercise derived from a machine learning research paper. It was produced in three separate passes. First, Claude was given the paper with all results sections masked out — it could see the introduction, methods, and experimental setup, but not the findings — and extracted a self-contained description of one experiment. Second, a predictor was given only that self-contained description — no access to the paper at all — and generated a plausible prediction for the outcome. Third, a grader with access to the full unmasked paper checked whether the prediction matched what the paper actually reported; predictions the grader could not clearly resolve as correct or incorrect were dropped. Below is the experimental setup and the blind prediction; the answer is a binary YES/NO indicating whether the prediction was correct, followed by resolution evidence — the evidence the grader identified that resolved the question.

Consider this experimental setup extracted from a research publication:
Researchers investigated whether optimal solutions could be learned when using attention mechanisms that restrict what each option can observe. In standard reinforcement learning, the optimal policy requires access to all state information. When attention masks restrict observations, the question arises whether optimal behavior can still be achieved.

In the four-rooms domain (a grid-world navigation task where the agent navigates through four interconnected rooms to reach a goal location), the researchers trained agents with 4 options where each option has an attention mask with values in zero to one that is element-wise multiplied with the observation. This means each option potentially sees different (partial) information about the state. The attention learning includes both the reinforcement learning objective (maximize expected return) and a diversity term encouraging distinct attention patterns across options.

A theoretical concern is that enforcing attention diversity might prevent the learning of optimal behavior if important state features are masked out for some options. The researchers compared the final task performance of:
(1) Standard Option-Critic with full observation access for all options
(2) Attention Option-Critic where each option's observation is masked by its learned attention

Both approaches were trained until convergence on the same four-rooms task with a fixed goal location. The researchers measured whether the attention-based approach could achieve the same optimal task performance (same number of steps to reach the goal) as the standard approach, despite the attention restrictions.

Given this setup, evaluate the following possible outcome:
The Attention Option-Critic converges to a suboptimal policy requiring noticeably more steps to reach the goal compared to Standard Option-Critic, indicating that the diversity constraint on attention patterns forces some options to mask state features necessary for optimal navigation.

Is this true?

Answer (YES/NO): NO